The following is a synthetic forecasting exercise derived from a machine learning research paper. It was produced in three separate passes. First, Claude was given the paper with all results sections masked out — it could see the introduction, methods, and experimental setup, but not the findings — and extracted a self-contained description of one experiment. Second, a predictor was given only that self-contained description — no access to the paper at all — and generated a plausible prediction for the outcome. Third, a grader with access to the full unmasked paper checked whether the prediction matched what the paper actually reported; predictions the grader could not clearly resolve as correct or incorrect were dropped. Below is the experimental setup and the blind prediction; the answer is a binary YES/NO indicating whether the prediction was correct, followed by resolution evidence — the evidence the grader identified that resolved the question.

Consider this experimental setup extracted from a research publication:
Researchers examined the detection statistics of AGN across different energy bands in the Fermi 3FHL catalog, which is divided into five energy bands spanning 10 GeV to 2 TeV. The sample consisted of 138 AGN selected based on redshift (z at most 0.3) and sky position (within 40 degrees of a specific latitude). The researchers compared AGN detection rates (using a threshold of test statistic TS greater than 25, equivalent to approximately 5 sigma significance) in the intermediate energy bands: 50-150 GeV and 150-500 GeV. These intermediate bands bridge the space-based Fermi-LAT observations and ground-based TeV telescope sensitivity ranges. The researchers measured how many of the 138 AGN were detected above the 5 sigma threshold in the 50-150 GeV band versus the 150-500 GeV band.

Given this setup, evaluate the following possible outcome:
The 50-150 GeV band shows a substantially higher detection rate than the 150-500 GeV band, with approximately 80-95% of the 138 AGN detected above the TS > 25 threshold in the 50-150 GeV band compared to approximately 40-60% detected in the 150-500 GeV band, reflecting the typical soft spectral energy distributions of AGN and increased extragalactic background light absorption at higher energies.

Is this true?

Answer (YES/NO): NO